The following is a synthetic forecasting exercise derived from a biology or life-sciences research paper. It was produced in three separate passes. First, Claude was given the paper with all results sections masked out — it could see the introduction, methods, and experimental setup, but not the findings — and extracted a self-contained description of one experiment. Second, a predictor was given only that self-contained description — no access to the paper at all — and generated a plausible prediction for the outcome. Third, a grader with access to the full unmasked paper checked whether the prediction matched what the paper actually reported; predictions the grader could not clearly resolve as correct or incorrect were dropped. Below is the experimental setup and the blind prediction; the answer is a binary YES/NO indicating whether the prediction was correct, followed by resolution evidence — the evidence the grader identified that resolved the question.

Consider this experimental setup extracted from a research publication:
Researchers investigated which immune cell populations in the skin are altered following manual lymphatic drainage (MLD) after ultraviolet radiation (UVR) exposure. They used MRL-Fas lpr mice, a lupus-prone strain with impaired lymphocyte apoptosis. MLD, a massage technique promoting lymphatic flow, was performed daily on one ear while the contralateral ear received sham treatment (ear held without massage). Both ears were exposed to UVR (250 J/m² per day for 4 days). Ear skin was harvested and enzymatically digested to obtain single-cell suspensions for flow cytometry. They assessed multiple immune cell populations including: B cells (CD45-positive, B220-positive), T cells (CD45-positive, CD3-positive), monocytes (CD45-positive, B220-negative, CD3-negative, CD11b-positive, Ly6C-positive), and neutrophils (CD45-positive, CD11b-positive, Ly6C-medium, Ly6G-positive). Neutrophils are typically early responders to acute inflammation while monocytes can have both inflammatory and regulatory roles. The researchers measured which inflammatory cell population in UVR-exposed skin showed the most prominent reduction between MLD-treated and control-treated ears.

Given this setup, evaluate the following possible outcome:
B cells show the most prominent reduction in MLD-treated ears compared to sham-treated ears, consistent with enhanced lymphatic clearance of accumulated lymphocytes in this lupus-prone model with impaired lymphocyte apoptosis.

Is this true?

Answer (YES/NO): NO